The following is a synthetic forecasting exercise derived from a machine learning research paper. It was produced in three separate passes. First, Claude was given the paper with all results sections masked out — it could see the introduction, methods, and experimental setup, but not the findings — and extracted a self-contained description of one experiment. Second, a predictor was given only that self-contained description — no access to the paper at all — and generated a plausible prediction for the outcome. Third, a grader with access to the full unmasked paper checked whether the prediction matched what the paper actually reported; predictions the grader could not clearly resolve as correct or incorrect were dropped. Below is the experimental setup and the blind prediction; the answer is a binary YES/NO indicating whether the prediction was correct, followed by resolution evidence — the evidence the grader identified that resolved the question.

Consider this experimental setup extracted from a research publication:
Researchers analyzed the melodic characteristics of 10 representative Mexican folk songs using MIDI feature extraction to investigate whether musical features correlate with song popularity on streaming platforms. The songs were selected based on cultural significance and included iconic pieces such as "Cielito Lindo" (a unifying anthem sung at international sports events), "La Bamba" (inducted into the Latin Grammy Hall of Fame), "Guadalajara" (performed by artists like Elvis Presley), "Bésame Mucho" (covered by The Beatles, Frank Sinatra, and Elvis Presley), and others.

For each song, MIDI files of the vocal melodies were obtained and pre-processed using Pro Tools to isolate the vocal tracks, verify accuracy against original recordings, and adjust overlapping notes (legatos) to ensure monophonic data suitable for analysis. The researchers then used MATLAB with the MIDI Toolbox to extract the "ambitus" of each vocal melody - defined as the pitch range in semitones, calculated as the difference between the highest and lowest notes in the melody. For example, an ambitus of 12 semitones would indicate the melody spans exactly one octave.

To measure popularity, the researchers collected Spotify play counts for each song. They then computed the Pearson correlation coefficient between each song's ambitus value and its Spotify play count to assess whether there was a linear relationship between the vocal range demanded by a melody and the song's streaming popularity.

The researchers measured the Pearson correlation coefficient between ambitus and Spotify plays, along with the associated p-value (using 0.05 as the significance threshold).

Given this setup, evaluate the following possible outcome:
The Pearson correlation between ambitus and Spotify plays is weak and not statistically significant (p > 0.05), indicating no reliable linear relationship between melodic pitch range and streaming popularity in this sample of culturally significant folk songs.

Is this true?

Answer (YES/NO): NO